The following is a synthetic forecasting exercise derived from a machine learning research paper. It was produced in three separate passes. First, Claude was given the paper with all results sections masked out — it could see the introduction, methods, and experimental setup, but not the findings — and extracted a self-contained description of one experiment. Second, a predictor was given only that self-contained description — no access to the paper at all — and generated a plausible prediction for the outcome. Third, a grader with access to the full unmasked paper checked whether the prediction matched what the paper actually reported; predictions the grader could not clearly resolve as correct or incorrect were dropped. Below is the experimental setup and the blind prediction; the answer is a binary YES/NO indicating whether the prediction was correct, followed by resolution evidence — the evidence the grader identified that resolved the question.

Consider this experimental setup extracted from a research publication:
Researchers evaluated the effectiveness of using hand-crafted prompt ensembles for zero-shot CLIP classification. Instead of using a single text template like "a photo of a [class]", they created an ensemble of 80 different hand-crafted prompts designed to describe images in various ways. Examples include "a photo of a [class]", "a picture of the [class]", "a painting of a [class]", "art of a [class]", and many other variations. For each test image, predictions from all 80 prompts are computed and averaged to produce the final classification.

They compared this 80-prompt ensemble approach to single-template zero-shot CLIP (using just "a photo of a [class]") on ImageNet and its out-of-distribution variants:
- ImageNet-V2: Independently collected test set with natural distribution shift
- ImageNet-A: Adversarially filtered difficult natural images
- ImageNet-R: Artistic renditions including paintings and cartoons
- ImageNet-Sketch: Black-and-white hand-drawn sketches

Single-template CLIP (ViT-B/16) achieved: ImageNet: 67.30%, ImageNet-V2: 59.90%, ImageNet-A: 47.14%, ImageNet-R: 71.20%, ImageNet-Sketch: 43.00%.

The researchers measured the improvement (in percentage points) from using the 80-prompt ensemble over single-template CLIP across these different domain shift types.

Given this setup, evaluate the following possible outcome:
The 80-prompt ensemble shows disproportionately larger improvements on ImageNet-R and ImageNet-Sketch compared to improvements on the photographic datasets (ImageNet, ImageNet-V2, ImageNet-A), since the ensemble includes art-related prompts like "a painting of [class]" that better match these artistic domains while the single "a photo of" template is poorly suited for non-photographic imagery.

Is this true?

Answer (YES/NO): NO